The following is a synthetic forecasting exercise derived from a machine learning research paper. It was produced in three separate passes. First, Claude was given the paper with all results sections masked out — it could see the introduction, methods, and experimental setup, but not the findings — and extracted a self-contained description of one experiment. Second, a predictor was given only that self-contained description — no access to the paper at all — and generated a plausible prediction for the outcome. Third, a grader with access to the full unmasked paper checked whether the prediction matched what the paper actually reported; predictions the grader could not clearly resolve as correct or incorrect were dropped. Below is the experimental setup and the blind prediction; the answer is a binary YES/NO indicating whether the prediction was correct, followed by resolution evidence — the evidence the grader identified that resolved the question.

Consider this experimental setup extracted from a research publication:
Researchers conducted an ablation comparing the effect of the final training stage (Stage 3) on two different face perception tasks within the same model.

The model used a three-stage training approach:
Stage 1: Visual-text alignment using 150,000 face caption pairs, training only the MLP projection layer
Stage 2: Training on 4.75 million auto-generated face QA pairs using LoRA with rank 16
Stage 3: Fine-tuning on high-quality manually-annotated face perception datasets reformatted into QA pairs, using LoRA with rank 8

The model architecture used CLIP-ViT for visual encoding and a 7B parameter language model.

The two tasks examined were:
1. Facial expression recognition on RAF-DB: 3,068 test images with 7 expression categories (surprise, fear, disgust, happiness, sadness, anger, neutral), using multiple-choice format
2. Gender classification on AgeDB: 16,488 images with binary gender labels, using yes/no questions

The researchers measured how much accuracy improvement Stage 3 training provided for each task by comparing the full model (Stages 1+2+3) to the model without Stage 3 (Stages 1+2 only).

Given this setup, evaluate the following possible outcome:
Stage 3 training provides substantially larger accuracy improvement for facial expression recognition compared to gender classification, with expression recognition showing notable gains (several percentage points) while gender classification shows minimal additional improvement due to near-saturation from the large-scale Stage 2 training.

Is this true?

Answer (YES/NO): YES